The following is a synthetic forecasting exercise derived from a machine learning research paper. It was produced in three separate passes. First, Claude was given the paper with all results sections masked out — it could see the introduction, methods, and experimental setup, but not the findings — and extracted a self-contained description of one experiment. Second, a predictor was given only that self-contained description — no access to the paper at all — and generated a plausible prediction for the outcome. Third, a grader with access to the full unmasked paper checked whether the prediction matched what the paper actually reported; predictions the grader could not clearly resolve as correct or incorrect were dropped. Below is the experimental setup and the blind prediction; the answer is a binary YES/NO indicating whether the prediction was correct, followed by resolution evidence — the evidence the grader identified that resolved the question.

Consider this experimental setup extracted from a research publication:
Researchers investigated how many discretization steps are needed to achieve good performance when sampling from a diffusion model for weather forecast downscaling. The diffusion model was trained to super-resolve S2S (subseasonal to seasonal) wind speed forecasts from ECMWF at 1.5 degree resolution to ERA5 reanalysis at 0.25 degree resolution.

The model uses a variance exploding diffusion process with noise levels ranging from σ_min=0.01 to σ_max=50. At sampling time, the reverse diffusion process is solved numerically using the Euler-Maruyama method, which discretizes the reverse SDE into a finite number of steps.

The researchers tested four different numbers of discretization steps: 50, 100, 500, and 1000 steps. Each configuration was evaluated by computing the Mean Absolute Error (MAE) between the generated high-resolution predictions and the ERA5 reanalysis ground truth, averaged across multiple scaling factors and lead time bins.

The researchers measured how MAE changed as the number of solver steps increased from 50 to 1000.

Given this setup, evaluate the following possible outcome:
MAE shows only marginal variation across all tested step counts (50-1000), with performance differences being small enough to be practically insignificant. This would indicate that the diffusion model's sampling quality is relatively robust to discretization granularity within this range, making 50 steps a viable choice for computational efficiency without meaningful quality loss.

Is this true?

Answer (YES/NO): YES